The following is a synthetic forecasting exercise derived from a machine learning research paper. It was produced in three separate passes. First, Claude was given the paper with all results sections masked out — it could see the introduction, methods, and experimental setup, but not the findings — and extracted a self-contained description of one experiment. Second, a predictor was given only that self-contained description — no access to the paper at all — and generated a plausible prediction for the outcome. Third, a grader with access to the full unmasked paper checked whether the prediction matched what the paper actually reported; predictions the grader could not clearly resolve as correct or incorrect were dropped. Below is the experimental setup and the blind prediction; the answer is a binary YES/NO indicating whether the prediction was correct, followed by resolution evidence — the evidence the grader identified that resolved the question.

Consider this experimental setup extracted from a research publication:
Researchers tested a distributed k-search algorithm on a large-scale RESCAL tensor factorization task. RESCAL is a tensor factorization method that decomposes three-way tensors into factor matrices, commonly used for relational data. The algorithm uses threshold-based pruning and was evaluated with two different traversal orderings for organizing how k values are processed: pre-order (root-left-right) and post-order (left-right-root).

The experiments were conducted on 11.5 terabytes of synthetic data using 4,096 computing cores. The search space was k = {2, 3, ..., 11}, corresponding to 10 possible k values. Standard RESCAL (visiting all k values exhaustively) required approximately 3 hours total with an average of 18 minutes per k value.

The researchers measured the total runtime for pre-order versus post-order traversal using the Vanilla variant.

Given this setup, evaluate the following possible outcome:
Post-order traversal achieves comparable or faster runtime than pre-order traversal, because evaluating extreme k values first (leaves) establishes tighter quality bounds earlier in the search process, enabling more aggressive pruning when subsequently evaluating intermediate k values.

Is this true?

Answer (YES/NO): NO